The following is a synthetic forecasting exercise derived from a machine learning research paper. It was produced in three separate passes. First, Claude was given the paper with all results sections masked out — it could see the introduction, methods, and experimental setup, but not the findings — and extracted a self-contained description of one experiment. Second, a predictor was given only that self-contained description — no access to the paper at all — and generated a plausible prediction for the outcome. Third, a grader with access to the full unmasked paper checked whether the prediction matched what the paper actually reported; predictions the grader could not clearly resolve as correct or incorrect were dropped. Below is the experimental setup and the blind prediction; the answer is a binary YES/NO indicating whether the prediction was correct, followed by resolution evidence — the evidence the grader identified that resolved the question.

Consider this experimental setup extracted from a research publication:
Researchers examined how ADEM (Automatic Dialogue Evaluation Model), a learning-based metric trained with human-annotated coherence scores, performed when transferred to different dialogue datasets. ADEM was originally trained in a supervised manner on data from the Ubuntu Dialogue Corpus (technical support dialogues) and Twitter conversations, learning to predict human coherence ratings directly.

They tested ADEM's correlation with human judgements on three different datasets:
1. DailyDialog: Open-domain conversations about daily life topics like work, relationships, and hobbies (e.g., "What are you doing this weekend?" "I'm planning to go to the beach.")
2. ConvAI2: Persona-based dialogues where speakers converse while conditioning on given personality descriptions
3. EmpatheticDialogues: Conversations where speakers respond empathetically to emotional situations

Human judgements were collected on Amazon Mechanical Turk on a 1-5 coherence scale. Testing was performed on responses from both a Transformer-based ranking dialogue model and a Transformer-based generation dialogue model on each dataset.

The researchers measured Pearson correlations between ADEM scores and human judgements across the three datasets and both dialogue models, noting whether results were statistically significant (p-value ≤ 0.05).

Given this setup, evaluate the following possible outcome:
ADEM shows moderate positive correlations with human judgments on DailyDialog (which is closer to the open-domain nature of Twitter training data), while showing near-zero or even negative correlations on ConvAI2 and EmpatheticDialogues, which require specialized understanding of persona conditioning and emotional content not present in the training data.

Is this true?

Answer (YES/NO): NO